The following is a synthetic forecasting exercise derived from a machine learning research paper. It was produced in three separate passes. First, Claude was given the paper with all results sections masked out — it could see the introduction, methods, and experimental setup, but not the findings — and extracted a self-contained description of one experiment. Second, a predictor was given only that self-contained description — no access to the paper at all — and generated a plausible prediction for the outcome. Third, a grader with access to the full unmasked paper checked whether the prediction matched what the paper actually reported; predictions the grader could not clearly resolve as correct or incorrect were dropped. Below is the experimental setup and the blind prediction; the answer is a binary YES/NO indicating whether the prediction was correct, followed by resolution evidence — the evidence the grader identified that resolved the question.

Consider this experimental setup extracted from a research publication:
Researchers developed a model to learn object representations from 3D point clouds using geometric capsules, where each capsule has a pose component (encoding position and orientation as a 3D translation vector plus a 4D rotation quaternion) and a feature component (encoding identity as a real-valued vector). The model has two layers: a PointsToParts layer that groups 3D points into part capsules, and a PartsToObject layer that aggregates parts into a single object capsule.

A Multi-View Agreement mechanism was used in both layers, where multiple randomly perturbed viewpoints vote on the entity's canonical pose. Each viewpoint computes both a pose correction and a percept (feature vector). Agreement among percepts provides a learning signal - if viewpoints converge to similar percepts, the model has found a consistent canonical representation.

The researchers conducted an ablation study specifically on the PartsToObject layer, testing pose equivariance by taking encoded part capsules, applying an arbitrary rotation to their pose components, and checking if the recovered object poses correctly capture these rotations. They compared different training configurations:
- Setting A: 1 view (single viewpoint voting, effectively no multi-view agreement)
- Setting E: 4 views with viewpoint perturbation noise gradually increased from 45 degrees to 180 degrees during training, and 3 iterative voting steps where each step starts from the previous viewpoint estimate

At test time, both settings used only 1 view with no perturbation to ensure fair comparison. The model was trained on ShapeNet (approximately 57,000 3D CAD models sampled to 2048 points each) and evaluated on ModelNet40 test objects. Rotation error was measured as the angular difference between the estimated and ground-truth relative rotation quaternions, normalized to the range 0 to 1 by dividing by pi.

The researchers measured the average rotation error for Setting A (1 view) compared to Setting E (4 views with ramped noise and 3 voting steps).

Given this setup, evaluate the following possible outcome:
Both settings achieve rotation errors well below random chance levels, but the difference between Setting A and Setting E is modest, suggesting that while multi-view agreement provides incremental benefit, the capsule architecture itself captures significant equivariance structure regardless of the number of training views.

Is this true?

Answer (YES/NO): NO